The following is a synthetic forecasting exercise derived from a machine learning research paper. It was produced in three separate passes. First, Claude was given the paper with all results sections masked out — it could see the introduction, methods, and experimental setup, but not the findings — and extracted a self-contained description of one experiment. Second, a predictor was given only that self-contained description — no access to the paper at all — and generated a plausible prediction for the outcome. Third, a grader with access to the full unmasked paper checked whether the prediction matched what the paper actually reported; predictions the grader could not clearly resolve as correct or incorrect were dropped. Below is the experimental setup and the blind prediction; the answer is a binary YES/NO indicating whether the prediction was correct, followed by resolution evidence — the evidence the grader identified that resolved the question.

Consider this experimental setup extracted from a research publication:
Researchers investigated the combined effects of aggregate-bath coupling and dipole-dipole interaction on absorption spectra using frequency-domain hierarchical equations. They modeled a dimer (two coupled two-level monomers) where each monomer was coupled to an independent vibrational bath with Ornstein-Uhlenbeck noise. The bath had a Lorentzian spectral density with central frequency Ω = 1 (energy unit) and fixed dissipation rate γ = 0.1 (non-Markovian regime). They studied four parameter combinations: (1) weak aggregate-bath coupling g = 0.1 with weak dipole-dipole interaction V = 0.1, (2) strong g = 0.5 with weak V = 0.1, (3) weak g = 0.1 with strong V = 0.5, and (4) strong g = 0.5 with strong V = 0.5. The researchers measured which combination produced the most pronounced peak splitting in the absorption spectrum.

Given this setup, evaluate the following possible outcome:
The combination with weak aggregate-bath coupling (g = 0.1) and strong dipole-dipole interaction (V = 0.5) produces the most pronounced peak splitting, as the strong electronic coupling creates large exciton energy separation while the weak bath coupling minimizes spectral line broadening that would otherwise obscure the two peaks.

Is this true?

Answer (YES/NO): NO